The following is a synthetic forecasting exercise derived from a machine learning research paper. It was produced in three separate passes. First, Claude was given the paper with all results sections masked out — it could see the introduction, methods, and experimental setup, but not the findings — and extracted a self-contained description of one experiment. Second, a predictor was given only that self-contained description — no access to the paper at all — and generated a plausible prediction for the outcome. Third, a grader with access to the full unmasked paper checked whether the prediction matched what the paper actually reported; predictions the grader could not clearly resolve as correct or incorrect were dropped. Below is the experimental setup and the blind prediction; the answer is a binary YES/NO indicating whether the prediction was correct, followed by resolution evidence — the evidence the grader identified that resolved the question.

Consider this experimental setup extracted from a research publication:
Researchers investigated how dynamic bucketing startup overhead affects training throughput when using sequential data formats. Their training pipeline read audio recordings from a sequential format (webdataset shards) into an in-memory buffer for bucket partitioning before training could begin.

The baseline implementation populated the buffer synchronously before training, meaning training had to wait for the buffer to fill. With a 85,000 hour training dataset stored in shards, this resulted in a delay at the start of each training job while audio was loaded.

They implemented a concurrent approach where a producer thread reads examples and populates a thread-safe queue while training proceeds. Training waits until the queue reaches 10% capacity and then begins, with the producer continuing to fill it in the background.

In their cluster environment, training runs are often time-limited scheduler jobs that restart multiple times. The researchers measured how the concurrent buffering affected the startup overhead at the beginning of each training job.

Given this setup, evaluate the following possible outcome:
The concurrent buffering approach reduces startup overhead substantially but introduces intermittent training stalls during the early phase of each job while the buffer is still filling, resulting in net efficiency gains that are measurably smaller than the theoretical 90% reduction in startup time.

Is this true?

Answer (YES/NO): NO